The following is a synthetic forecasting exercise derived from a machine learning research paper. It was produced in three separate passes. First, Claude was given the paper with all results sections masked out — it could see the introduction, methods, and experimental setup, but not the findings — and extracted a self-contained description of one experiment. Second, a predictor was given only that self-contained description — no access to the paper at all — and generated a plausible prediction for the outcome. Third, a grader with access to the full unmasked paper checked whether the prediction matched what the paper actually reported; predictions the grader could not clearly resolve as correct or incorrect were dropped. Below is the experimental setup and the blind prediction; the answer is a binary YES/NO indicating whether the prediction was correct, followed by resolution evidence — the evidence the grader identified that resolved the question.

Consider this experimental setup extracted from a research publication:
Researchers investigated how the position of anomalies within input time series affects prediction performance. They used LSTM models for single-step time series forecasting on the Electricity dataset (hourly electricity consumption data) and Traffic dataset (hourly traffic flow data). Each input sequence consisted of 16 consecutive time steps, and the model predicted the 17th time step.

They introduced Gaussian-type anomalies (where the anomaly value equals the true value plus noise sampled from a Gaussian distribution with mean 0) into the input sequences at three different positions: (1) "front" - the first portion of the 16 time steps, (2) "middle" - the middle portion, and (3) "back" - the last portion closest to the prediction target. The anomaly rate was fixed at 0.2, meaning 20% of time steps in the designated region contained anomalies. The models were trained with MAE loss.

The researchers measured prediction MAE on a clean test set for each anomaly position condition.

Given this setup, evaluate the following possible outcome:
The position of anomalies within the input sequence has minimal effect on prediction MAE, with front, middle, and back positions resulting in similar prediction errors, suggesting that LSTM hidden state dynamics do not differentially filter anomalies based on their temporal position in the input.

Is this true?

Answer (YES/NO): NO